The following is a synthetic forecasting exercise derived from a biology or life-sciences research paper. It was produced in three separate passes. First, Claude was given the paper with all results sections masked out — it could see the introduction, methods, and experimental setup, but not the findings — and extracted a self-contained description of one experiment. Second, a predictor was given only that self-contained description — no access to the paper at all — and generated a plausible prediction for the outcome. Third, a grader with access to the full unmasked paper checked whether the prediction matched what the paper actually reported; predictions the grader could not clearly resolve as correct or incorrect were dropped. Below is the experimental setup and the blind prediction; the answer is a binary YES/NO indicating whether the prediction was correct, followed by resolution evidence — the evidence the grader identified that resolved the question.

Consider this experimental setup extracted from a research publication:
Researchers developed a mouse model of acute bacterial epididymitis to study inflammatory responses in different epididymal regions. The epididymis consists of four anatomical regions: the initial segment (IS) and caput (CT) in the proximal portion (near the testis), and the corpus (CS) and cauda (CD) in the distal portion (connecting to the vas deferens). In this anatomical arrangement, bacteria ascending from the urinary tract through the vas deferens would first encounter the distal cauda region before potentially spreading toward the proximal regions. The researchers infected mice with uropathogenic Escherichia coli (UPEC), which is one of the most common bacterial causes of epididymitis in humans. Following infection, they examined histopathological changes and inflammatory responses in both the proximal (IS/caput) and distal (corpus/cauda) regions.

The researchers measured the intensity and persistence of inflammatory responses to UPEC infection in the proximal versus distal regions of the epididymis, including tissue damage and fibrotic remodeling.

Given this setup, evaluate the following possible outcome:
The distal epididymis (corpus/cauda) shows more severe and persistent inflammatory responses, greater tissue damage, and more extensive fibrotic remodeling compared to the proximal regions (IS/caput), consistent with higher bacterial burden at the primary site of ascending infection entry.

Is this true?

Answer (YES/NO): YES